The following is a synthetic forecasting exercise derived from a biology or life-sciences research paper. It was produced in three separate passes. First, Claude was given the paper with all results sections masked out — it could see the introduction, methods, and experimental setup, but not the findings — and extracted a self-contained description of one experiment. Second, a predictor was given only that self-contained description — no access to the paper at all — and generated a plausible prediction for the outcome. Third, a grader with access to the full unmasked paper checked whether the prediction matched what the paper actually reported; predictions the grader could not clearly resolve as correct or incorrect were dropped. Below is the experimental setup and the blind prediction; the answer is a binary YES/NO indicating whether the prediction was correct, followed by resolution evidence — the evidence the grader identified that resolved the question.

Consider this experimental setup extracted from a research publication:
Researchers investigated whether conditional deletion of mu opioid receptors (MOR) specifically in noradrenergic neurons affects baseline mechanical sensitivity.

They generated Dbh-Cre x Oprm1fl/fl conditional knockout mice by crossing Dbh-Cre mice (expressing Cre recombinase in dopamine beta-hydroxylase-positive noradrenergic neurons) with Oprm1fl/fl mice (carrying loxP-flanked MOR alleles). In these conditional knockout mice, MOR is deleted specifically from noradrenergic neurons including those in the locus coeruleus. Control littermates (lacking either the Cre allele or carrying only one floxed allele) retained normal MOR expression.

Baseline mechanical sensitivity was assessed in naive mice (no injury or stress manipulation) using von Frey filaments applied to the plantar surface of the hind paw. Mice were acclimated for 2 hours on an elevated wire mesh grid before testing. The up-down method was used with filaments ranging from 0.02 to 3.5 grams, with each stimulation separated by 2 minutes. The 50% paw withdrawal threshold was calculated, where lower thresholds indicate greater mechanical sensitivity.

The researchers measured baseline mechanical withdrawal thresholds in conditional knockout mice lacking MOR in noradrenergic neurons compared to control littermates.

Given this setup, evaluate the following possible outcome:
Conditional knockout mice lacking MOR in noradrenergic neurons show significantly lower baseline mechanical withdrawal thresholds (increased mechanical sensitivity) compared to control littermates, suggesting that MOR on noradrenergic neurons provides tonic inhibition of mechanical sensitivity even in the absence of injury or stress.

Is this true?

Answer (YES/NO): YES